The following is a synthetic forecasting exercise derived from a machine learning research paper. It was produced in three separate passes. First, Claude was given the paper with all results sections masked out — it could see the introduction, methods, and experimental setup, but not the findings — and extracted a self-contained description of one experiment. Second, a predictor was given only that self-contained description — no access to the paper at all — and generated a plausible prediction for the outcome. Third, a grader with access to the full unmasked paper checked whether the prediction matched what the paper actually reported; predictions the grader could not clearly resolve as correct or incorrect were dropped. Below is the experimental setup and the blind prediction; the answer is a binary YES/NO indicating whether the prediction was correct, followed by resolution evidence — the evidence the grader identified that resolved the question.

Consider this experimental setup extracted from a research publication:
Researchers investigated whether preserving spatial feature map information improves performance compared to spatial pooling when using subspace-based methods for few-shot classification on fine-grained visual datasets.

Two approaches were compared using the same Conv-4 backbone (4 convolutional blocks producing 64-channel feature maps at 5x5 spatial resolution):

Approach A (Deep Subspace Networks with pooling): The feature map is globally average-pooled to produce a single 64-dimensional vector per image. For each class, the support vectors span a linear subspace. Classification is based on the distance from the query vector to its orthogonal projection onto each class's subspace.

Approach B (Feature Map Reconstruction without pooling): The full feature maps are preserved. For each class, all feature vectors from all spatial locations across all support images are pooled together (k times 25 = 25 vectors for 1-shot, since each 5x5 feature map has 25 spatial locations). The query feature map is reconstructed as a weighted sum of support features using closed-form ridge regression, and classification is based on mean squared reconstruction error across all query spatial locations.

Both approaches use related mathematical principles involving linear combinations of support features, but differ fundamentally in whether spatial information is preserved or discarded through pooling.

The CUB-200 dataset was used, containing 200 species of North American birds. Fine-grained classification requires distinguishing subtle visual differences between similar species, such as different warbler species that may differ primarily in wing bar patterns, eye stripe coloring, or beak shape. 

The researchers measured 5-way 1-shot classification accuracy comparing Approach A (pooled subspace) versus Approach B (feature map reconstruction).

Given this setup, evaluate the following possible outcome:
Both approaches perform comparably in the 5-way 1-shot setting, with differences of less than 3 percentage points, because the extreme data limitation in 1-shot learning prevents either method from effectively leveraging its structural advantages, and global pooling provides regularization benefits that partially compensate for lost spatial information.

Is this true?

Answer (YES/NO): NO